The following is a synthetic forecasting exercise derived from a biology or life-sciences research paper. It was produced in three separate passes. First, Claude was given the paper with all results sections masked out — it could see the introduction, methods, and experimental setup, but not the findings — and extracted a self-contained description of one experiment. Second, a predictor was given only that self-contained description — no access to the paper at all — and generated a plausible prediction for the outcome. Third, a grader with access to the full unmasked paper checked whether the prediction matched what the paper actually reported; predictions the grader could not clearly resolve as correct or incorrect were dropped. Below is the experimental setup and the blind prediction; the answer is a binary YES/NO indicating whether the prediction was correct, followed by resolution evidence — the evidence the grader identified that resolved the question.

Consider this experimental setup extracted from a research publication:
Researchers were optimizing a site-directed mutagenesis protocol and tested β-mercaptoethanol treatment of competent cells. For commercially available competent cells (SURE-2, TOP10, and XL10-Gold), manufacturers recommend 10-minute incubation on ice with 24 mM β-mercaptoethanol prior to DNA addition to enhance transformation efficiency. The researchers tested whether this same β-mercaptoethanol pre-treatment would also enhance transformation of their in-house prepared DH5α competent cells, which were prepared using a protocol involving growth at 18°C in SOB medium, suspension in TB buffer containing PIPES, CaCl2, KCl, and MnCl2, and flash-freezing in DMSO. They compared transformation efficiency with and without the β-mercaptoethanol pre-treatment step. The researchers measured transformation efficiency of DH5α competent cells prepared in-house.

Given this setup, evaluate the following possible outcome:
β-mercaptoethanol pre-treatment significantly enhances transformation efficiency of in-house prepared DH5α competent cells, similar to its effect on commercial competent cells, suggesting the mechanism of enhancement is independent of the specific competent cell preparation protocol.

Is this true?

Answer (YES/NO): NO